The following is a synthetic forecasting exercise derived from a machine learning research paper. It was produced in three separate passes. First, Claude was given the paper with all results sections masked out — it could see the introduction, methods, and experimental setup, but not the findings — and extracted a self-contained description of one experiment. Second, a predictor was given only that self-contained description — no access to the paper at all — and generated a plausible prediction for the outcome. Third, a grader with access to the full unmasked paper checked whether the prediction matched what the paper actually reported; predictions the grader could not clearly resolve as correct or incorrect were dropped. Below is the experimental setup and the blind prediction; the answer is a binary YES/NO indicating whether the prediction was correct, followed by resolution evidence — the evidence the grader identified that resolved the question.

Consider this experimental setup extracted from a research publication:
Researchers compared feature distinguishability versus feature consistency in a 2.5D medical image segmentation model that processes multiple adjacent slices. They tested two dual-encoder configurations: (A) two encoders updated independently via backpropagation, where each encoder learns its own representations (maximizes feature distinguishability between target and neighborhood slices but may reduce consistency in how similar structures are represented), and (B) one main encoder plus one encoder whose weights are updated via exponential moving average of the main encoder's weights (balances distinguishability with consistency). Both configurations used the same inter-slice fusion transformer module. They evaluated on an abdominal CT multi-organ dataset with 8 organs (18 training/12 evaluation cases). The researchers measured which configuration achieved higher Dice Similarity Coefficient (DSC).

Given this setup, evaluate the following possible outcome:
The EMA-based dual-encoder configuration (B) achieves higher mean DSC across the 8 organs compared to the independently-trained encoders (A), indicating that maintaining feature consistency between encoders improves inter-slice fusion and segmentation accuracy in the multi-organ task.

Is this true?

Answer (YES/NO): YES